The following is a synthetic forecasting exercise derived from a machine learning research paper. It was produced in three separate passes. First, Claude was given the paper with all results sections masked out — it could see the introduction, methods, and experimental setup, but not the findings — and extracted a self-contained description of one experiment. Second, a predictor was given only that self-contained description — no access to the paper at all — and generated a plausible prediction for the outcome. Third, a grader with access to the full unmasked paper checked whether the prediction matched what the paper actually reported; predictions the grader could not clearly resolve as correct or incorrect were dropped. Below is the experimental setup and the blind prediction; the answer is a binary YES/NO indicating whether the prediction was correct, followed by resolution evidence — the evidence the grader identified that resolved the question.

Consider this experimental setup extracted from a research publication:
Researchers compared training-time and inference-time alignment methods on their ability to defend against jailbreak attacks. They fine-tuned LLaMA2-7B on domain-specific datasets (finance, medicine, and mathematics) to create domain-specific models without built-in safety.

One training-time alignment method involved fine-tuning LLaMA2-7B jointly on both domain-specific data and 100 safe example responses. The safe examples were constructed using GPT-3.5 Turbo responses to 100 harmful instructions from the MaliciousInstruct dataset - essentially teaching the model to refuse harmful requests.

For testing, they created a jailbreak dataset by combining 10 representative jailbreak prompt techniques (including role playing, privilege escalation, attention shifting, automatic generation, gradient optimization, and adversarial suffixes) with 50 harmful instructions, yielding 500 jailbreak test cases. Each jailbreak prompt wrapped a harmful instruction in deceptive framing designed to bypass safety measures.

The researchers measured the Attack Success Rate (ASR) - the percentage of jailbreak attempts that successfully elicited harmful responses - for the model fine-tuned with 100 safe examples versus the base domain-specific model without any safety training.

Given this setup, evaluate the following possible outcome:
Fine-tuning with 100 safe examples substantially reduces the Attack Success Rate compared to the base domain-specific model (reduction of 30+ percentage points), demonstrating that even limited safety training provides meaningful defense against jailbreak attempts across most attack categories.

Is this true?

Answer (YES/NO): NO